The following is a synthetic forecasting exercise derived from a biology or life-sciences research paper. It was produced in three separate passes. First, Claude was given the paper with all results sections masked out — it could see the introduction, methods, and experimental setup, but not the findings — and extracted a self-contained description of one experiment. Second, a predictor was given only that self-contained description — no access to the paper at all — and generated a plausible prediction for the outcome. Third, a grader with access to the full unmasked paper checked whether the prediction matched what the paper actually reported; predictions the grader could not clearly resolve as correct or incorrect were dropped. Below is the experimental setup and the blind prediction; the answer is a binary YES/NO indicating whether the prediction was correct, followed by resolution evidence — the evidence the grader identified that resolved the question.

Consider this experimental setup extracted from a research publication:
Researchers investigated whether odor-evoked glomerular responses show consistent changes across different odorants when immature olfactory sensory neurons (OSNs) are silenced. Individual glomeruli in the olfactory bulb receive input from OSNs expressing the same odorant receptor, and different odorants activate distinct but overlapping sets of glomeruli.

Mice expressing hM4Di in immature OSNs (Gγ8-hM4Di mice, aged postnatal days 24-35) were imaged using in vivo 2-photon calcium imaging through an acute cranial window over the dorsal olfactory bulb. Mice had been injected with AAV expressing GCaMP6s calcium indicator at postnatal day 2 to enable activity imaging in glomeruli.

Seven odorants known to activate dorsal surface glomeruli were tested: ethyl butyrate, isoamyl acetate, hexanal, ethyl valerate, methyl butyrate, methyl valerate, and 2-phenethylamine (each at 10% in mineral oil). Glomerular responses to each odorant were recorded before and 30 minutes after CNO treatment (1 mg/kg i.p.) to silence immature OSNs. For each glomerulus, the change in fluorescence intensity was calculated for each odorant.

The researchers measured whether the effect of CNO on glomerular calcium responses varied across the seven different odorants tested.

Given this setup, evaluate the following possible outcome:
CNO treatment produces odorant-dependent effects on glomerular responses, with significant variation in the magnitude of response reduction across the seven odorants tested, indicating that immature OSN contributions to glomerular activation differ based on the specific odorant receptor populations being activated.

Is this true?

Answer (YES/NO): NO